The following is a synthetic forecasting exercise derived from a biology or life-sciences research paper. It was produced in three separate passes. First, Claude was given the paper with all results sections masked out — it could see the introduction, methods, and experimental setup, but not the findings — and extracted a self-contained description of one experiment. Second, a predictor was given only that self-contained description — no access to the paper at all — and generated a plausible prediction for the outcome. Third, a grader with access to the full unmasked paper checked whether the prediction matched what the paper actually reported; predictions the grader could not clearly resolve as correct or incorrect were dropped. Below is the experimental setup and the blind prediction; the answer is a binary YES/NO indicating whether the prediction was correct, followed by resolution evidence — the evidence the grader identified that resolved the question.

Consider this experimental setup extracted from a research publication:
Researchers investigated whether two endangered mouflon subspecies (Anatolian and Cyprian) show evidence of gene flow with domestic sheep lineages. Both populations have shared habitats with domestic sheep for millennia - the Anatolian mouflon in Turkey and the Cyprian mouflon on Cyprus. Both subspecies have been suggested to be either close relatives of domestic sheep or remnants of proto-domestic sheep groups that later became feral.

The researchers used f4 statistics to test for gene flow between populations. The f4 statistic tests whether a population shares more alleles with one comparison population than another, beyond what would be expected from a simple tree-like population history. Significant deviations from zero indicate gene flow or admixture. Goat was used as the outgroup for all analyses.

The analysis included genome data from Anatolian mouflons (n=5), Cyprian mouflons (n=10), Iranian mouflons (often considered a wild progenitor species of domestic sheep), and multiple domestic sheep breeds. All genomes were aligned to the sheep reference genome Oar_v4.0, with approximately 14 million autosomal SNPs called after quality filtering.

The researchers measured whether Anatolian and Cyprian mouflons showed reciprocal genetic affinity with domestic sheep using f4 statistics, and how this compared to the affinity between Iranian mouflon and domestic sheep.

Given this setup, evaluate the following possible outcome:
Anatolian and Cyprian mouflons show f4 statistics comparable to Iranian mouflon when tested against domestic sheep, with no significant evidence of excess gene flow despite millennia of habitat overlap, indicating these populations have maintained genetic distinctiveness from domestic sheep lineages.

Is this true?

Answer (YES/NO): NO